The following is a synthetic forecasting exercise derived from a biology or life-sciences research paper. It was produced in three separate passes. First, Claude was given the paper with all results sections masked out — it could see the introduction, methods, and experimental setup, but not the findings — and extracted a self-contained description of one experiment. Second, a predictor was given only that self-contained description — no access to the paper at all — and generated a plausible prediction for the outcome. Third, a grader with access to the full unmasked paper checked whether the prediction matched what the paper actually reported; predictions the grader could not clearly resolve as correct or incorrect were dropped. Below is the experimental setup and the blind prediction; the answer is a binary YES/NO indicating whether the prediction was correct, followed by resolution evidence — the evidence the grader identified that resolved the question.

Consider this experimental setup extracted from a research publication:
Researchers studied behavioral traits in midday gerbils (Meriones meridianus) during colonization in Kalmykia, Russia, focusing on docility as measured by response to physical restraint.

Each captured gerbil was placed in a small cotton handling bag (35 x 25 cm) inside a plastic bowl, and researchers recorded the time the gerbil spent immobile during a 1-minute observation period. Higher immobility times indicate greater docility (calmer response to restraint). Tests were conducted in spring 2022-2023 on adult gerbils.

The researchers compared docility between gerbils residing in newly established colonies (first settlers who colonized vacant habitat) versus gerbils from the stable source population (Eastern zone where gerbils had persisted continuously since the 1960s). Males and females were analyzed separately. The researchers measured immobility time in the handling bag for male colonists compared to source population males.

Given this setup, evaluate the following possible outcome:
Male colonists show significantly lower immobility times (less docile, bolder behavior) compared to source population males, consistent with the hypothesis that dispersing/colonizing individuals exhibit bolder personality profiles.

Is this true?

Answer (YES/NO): NO